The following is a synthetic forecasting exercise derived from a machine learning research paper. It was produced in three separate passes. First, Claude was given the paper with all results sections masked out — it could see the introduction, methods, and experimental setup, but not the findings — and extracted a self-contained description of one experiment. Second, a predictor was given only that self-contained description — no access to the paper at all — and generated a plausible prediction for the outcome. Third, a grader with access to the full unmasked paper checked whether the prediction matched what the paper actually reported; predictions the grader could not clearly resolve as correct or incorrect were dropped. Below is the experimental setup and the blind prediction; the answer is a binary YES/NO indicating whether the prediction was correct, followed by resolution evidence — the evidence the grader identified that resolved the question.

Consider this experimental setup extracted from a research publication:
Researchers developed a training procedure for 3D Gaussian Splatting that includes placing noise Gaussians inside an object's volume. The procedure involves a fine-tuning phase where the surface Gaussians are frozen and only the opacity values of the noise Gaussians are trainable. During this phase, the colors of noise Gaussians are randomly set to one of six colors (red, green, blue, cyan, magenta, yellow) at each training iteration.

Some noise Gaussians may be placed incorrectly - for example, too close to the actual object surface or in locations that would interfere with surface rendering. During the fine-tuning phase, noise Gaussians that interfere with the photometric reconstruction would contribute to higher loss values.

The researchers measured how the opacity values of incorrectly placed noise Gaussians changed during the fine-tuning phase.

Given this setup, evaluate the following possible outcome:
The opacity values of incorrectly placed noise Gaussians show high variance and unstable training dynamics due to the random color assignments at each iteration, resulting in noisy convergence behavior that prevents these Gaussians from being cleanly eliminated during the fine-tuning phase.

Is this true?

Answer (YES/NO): NO